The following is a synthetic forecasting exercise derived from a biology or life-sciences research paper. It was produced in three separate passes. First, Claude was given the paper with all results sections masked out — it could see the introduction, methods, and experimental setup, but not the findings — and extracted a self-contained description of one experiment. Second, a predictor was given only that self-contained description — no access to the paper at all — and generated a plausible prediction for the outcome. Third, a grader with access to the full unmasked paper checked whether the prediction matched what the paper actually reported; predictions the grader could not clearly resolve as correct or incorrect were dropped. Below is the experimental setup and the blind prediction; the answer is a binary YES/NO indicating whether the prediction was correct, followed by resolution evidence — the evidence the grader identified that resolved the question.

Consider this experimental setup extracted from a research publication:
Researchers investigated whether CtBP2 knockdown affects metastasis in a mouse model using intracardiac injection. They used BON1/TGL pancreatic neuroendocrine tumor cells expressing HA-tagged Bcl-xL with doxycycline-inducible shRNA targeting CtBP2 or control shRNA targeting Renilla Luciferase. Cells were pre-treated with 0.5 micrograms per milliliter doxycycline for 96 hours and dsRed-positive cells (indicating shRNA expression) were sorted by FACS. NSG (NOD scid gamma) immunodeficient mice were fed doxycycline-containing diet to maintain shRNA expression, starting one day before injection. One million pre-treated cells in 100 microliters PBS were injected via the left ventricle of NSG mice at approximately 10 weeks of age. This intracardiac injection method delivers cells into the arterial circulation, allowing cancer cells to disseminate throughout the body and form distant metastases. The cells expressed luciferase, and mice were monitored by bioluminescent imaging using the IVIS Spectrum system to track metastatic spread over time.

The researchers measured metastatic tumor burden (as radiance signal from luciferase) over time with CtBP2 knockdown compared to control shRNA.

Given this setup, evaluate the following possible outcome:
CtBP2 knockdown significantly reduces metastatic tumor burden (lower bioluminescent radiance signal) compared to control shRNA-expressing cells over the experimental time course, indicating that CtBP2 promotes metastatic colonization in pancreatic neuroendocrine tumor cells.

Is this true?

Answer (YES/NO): YES